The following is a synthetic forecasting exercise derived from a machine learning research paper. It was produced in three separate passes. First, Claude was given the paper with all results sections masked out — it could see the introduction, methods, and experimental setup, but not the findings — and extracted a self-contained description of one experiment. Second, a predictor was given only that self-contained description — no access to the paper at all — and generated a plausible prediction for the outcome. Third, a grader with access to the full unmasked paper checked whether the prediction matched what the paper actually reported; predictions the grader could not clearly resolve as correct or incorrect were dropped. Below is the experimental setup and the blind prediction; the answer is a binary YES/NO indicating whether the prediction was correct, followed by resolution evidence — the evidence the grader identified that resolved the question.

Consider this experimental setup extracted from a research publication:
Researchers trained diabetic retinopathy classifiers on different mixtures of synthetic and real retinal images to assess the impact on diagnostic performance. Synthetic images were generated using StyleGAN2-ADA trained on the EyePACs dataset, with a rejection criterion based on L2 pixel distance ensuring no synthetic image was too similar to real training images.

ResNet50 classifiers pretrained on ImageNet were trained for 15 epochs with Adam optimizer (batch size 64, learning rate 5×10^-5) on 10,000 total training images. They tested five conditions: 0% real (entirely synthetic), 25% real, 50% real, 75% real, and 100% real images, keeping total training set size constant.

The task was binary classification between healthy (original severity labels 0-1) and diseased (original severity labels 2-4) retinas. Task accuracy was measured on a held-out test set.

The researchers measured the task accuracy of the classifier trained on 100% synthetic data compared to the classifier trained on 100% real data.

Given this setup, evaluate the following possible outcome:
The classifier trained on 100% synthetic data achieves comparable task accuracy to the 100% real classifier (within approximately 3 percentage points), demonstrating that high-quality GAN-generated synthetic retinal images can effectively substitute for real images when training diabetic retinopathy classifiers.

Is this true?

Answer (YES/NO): NO